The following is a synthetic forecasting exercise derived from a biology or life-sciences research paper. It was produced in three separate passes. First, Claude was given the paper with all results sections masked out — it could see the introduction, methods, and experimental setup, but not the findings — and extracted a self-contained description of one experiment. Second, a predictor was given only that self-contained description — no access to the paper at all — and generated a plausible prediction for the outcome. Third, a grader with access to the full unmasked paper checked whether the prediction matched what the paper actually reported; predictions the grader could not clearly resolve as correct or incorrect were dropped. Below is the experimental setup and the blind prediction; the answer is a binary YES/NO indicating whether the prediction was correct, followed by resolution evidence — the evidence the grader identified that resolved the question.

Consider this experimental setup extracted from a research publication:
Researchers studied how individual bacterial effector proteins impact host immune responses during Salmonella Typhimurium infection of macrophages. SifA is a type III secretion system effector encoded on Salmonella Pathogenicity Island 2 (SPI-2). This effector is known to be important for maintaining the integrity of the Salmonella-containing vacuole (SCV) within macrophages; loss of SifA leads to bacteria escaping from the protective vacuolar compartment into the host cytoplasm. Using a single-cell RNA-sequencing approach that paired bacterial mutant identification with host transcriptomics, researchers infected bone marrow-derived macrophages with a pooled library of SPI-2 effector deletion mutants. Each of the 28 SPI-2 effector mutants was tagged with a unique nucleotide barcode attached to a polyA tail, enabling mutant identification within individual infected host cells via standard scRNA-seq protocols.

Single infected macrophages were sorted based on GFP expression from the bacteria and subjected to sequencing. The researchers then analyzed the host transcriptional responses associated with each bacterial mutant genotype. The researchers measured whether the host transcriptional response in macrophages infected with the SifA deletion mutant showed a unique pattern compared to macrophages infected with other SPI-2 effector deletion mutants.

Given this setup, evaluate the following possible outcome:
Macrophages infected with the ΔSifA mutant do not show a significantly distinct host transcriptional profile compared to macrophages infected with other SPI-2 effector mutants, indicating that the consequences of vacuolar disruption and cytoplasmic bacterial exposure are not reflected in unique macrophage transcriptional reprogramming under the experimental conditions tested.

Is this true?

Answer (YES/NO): NO